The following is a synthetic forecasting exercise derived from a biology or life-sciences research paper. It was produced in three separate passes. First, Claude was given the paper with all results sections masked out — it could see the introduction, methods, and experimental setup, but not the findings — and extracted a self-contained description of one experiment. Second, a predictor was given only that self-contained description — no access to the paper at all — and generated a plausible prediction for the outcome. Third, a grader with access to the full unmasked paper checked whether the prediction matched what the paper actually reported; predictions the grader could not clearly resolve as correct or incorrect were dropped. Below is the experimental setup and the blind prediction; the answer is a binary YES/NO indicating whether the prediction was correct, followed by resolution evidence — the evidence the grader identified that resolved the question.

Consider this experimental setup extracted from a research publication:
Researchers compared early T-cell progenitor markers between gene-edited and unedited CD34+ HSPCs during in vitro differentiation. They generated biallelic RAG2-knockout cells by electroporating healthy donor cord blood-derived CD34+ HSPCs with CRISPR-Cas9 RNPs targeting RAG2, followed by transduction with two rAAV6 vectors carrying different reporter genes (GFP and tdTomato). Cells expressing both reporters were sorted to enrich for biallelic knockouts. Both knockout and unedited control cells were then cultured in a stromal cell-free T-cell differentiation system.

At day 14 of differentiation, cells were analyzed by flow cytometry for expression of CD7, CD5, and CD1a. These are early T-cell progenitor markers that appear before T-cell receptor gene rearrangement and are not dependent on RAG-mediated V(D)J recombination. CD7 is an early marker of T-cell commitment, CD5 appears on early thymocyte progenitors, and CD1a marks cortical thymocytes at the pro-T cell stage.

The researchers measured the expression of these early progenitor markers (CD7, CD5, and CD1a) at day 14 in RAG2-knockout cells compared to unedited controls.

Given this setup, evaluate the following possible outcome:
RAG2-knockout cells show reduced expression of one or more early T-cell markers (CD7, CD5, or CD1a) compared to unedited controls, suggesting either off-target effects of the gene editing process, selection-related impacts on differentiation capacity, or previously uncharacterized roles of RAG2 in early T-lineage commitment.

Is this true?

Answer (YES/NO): NO